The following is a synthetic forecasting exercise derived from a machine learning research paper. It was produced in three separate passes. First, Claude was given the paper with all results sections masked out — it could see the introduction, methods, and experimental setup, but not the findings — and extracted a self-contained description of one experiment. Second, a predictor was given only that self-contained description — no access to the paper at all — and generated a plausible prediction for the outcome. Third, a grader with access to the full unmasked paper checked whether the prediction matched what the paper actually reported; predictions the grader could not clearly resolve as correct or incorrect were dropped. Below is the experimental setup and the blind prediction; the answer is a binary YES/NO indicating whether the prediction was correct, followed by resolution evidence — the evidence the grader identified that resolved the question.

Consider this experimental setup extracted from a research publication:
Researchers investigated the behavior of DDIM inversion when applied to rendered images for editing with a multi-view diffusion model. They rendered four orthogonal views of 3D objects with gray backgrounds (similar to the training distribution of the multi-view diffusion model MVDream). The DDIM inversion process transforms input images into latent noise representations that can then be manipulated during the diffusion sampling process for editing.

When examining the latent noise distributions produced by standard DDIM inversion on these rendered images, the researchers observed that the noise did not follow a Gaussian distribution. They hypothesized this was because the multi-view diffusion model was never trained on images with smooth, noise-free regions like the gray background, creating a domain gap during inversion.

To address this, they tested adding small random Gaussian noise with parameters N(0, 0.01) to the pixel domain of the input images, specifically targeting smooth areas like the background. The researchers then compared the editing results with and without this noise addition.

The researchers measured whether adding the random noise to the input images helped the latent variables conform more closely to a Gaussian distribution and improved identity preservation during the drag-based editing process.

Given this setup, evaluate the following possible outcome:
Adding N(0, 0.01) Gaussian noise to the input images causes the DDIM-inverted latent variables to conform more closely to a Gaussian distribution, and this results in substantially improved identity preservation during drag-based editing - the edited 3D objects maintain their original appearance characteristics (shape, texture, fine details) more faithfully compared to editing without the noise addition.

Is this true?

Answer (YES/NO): YES